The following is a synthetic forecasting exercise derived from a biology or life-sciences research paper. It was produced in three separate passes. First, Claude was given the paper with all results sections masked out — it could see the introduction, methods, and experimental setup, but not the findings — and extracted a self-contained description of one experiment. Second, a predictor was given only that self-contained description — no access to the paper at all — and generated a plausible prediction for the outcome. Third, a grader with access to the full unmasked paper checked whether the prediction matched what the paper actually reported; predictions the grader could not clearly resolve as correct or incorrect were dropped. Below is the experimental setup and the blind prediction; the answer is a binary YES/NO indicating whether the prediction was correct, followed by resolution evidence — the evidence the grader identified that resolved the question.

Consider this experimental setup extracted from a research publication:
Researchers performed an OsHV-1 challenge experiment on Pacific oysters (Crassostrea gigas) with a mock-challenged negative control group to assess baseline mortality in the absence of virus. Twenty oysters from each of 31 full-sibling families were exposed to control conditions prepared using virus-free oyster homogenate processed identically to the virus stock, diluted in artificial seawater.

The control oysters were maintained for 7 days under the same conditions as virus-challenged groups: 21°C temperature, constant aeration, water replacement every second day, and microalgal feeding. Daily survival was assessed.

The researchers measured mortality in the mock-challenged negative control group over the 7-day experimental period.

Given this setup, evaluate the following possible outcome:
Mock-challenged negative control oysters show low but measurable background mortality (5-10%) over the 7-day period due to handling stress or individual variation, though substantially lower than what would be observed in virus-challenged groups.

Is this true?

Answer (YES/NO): NO